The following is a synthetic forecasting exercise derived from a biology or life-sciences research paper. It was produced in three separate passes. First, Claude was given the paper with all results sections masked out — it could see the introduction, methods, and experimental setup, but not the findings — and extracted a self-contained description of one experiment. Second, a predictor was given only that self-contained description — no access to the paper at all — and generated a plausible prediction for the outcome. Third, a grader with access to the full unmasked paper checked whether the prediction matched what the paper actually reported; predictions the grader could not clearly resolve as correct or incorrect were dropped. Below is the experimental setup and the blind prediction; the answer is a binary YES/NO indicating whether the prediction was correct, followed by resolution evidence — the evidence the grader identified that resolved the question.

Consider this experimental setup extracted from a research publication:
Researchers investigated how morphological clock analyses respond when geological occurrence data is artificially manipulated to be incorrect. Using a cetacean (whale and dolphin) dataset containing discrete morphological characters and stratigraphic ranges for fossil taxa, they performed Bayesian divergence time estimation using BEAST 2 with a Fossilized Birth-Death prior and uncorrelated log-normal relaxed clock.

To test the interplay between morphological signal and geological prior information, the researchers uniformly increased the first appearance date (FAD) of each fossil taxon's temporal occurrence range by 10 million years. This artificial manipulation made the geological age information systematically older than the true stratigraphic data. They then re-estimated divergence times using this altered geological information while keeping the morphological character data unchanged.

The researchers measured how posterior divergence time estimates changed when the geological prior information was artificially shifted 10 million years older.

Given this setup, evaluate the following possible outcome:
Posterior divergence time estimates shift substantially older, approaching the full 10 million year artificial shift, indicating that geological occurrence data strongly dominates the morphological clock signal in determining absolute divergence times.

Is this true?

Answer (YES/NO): YES